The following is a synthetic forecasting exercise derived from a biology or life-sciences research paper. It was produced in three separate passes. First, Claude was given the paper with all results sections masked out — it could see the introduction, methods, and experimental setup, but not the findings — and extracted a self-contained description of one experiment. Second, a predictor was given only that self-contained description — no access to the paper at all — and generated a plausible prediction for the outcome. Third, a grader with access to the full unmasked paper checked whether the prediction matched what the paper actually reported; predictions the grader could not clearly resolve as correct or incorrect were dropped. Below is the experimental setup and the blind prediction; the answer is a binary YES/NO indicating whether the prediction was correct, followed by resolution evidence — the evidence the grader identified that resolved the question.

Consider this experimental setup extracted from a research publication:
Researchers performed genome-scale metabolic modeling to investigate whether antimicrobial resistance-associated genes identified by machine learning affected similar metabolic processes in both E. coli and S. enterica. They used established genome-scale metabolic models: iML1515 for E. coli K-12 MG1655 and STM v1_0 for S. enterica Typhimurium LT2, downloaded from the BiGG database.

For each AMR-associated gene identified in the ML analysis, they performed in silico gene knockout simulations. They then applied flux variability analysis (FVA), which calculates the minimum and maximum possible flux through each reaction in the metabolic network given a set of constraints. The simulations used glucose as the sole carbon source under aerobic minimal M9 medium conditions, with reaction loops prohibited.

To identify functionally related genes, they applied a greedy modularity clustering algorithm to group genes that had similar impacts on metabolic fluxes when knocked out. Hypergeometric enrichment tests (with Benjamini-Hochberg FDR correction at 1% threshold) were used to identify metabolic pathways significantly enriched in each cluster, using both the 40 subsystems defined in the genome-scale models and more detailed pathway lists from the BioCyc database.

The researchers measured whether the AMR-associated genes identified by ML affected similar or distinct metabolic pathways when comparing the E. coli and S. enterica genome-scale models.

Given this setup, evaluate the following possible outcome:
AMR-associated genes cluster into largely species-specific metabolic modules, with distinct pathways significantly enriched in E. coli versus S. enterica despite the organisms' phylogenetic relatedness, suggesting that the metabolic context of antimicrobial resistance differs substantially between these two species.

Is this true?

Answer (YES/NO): NO